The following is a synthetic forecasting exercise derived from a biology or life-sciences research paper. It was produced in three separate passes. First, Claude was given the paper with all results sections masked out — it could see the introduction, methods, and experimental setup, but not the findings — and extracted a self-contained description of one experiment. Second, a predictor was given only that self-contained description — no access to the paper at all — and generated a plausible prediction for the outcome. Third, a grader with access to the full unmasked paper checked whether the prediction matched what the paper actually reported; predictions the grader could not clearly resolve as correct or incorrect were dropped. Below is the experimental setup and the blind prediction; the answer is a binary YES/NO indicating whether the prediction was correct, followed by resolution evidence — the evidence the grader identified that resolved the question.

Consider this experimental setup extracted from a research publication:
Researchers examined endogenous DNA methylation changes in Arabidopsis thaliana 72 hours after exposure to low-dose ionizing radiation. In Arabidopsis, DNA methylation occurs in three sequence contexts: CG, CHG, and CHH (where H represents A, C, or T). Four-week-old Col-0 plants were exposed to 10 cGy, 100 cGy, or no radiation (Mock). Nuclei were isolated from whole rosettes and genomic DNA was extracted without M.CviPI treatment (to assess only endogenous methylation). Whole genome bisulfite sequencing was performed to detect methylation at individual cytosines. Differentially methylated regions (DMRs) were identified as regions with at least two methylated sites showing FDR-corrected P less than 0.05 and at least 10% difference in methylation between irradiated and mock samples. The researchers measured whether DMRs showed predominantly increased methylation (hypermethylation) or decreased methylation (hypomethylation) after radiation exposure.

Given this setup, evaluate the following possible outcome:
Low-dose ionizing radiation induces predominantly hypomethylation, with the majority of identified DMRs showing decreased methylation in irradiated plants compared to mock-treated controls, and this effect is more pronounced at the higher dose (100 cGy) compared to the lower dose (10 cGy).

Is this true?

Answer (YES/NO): NO